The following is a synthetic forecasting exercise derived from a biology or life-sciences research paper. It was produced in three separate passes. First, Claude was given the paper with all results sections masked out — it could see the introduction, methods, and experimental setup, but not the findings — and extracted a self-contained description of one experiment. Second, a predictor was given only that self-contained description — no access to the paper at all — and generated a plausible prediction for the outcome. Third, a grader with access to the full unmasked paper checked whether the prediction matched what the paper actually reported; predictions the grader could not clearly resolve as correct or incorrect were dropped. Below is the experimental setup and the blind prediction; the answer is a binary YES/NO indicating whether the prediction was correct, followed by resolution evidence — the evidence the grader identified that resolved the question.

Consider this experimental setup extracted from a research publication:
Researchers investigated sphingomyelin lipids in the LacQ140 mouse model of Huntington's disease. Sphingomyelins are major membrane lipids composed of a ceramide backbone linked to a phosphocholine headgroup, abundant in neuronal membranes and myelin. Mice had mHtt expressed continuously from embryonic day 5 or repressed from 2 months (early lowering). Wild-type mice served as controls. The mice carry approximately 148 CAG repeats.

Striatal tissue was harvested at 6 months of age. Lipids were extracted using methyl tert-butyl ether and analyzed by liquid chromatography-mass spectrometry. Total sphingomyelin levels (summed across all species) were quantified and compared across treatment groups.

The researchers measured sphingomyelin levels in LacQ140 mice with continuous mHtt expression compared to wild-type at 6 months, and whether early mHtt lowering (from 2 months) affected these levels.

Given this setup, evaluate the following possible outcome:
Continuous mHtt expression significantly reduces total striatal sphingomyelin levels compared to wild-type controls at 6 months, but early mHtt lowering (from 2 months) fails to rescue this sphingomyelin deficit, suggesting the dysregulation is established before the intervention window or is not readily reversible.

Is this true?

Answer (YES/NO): NO